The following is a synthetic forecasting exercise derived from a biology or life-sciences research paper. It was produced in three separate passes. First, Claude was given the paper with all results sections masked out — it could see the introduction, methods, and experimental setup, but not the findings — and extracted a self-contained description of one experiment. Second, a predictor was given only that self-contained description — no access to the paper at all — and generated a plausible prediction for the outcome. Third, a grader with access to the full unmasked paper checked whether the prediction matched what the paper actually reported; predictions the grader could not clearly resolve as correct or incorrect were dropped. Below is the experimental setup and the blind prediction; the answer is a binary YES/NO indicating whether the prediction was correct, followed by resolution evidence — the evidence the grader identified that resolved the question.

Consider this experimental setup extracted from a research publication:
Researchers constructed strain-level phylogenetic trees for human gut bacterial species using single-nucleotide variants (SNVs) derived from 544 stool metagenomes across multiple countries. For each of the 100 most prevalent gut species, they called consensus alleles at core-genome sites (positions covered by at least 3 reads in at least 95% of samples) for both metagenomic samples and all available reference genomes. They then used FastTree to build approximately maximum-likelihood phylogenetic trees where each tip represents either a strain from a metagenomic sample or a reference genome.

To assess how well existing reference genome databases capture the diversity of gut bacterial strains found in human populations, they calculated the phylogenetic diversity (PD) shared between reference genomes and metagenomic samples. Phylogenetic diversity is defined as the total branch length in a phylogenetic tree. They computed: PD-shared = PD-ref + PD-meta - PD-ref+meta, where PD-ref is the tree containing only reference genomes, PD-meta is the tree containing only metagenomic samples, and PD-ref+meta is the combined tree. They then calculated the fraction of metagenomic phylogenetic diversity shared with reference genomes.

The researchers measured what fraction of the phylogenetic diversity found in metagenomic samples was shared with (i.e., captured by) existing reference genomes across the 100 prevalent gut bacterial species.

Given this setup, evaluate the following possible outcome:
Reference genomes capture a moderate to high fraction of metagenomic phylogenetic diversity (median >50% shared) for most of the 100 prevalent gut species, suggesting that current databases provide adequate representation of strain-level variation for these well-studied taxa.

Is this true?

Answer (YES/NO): NO